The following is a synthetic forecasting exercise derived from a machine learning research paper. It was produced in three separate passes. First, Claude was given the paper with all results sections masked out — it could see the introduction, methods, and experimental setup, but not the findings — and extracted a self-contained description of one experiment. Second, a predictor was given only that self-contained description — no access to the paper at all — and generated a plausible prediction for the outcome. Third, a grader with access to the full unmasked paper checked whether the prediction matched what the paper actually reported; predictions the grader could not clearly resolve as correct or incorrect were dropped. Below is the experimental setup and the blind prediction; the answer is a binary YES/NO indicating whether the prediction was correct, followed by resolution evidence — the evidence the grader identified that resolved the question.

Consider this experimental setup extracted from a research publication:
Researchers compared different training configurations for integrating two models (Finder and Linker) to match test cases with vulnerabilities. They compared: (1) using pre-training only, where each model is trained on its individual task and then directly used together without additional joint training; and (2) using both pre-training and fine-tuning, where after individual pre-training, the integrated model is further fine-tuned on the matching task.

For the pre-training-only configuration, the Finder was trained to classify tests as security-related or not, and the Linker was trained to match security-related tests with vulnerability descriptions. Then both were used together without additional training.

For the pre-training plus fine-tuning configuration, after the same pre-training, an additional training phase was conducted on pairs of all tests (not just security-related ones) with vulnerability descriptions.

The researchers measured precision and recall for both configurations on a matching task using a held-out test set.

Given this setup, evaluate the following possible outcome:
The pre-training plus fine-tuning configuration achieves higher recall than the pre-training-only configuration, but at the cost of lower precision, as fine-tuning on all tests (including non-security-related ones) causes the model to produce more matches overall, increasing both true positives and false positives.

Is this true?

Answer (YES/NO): NO